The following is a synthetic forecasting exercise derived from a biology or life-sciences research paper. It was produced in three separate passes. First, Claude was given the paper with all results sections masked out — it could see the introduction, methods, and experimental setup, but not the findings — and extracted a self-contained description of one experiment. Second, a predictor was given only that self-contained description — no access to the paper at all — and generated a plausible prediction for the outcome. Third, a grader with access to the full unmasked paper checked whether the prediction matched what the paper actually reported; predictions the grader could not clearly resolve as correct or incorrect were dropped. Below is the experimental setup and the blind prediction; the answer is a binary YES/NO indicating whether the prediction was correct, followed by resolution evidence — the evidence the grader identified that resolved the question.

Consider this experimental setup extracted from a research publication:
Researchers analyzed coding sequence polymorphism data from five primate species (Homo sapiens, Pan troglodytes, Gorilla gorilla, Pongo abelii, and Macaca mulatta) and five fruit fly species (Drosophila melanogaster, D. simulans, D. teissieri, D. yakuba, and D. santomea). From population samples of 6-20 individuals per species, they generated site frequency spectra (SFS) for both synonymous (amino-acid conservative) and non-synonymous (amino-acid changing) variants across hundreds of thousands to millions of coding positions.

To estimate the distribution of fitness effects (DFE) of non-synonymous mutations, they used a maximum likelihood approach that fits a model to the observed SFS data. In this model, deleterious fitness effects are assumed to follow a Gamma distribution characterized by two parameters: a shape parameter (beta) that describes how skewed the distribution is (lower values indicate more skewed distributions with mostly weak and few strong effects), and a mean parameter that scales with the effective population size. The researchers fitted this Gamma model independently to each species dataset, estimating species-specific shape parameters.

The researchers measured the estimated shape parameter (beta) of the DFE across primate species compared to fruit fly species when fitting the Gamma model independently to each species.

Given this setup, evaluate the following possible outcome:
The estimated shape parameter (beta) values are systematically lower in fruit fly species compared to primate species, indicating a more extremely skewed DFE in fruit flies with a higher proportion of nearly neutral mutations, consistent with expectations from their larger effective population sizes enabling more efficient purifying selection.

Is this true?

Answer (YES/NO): NO